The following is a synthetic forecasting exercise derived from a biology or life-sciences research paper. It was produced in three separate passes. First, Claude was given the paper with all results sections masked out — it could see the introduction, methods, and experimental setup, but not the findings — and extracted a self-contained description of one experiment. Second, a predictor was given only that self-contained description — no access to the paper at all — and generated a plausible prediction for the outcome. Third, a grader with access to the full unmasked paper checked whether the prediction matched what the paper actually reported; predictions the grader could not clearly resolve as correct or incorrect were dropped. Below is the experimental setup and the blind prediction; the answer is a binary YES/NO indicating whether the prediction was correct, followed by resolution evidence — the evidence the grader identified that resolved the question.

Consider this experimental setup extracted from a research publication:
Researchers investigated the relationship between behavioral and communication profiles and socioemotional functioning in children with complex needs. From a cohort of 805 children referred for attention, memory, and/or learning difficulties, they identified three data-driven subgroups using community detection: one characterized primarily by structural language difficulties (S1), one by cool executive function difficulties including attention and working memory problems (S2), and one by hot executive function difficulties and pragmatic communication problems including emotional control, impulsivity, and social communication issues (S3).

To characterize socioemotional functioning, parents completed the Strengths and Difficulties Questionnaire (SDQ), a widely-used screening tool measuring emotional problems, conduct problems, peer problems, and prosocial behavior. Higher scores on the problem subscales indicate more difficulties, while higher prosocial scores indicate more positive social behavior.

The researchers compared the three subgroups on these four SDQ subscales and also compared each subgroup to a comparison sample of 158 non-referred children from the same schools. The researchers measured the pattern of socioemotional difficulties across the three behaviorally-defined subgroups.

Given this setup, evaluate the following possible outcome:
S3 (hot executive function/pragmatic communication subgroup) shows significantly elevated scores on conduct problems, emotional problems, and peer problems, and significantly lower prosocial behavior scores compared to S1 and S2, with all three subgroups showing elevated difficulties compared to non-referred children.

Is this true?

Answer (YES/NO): YES